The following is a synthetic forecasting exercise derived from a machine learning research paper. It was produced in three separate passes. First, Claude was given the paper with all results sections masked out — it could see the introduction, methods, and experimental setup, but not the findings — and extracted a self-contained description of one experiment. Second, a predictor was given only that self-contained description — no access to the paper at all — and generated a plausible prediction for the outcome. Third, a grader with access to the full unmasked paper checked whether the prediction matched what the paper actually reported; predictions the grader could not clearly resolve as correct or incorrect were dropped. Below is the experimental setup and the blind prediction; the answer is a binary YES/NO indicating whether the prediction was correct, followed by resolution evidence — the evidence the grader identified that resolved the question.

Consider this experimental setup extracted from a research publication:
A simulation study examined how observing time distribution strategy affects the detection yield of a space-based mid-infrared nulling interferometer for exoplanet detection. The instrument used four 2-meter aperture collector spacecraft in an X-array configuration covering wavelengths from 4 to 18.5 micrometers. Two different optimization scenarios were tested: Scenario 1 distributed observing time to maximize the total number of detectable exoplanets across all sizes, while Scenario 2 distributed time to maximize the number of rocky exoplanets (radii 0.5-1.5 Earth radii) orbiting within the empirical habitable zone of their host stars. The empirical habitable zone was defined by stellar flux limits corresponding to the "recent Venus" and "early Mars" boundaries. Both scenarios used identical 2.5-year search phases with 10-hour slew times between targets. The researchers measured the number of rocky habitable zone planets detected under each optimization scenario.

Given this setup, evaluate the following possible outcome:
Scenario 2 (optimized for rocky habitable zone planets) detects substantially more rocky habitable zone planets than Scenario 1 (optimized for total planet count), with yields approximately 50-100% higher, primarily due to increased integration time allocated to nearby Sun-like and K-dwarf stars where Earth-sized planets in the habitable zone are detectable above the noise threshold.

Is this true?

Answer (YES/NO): NO